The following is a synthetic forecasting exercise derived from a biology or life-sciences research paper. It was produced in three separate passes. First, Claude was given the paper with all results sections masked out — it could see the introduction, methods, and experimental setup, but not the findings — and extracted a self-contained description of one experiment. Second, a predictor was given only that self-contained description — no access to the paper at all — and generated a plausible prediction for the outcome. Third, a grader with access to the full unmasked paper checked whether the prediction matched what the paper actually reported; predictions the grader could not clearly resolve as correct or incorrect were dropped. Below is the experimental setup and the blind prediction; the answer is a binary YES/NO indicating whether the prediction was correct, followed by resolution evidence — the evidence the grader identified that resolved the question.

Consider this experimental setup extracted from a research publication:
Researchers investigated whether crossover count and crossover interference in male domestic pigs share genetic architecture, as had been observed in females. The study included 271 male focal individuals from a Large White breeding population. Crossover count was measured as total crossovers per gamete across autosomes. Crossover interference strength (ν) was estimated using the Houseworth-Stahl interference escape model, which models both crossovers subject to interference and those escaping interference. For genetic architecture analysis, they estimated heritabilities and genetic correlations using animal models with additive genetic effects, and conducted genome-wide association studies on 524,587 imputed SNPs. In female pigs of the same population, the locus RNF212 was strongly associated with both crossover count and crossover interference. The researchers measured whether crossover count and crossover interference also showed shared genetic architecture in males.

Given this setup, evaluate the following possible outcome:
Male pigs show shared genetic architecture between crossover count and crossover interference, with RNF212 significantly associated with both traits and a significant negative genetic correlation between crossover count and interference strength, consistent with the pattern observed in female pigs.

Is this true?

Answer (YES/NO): NO